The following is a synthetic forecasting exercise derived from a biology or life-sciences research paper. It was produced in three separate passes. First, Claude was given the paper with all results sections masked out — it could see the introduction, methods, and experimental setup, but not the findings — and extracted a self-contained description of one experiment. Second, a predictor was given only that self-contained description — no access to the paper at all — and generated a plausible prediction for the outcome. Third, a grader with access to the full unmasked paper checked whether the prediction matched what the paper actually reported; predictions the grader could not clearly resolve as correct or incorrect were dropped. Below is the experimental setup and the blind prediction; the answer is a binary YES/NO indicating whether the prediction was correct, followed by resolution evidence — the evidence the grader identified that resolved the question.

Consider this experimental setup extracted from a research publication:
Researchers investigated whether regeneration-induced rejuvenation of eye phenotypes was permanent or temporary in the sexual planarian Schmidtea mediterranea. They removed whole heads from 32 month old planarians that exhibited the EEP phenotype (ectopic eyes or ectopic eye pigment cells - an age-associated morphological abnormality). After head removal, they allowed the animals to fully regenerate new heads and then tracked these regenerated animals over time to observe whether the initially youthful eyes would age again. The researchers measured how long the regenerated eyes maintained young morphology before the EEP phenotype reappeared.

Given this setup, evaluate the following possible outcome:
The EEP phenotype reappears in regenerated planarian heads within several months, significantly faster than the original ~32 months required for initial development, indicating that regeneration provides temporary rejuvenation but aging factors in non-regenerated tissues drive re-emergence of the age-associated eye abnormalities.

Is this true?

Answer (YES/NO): NO